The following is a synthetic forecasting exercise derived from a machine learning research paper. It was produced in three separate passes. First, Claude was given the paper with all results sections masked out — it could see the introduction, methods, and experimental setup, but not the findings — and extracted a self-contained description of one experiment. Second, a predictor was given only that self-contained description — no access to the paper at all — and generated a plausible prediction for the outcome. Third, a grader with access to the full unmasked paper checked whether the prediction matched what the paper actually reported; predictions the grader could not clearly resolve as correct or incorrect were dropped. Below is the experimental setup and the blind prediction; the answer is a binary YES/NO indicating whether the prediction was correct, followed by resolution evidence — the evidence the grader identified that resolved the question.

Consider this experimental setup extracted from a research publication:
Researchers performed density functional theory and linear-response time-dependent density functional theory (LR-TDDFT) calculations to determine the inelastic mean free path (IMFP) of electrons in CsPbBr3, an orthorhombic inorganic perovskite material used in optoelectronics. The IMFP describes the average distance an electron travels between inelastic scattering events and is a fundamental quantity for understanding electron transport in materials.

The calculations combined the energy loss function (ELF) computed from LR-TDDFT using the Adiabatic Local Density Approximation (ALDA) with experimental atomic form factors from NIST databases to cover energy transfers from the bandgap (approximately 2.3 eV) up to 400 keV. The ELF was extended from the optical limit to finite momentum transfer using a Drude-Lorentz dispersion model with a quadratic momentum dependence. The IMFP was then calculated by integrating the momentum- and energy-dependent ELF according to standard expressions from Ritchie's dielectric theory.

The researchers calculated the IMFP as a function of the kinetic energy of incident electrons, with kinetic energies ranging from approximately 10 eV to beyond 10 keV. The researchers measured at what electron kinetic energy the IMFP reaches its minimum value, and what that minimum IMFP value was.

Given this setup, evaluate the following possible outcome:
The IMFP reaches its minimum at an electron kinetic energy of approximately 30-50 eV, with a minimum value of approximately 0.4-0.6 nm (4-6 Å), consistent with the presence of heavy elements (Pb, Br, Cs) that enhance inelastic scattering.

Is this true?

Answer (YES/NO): NO